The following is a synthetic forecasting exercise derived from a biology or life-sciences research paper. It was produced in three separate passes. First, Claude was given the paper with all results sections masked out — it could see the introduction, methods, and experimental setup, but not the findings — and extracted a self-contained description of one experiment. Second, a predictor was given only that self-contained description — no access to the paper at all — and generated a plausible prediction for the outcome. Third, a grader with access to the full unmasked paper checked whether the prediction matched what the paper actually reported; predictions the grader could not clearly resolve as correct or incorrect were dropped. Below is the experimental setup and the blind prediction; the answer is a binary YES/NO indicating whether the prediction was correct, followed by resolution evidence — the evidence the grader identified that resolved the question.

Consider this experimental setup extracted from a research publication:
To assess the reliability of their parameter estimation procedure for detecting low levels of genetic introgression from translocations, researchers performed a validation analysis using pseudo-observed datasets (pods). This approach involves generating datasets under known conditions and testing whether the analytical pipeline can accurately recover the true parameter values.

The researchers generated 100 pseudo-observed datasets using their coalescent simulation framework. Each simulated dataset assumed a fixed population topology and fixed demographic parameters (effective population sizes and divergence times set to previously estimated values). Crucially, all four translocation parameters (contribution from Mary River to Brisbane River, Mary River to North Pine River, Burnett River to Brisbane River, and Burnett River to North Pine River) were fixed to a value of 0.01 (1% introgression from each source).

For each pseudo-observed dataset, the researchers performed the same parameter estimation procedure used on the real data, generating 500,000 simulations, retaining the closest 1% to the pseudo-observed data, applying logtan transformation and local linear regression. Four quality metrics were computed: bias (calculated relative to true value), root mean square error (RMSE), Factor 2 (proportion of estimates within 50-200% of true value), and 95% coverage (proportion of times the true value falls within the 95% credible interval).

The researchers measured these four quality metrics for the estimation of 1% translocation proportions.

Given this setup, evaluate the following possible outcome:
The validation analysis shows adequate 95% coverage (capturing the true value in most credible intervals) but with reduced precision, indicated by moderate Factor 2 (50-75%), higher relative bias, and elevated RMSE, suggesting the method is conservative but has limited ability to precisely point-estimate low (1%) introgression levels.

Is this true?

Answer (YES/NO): NO